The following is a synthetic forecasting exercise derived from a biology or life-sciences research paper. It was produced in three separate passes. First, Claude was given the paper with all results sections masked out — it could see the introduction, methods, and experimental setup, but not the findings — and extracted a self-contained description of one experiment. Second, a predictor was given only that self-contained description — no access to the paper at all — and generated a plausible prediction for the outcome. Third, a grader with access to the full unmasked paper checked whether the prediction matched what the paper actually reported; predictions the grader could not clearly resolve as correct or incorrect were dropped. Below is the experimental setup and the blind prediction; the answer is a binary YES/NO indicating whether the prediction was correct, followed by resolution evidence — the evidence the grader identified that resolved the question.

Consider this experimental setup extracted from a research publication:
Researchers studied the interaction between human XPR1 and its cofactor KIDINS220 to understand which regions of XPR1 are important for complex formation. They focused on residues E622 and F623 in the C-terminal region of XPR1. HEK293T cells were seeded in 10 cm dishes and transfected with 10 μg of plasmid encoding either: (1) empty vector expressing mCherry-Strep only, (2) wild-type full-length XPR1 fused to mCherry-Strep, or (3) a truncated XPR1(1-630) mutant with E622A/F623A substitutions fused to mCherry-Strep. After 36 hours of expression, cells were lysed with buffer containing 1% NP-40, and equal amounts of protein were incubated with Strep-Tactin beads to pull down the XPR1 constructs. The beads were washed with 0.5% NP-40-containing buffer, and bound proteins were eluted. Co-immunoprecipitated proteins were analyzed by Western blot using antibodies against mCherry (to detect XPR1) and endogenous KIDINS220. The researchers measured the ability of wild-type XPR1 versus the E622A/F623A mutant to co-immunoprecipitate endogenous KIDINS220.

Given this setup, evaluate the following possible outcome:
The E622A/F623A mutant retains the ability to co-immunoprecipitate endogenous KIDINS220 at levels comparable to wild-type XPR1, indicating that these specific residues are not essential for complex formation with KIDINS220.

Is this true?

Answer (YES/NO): NO